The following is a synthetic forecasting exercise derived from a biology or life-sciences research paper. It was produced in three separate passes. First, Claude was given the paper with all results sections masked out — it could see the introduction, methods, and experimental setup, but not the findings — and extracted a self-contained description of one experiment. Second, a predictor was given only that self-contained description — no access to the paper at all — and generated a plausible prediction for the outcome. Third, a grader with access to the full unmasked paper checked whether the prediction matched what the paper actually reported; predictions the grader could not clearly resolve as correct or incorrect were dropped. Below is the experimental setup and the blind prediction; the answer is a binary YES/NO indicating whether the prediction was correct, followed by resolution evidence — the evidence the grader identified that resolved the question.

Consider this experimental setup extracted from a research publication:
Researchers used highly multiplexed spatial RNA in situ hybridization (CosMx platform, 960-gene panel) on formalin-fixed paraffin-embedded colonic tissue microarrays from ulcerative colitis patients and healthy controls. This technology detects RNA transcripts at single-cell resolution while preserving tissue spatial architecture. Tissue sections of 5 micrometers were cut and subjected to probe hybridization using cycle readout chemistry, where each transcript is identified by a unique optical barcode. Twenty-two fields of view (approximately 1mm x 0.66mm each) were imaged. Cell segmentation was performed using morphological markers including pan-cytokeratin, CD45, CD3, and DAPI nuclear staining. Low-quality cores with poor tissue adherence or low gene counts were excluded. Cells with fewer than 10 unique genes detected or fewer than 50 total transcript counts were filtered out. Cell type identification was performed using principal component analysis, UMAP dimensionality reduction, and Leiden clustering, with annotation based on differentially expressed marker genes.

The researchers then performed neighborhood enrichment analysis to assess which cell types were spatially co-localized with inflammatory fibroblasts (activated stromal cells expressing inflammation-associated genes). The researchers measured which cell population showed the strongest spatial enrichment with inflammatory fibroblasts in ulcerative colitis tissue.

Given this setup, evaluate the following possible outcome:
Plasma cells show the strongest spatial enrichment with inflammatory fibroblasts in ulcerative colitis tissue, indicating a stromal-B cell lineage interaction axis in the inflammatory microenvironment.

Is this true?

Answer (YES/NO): NO